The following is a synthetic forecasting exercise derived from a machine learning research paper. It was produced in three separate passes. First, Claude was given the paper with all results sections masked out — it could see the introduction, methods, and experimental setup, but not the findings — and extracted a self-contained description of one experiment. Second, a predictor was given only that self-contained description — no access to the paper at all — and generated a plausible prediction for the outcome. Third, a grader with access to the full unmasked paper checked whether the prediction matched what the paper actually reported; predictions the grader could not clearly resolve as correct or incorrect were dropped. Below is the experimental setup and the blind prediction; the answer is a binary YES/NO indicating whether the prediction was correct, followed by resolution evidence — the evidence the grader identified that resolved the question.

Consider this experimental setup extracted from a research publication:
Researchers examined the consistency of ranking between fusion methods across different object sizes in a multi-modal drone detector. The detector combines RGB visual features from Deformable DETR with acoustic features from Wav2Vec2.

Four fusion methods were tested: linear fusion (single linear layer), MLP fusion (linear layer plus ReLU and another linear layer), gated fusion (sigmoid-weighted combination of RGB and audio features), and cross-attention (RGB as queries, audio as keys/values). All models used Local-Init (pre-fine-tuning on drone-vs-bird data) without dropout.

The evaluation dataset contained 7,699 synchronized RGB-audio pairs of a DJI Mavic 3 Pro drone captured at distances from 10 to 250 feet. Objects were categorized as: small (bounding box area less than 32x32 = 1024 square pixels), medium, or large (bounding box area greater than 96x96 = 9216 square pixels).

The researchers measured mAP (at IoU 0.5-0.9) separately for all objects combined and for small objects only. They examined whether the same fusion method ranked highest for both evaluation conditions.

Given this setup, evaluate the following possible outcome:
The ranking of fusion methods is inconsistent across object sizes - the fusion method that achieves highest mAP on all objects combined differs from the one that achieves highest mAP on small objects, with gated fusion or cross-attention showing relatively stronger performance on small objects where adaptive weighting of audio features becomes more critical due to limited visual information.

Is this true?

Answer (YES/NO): NO